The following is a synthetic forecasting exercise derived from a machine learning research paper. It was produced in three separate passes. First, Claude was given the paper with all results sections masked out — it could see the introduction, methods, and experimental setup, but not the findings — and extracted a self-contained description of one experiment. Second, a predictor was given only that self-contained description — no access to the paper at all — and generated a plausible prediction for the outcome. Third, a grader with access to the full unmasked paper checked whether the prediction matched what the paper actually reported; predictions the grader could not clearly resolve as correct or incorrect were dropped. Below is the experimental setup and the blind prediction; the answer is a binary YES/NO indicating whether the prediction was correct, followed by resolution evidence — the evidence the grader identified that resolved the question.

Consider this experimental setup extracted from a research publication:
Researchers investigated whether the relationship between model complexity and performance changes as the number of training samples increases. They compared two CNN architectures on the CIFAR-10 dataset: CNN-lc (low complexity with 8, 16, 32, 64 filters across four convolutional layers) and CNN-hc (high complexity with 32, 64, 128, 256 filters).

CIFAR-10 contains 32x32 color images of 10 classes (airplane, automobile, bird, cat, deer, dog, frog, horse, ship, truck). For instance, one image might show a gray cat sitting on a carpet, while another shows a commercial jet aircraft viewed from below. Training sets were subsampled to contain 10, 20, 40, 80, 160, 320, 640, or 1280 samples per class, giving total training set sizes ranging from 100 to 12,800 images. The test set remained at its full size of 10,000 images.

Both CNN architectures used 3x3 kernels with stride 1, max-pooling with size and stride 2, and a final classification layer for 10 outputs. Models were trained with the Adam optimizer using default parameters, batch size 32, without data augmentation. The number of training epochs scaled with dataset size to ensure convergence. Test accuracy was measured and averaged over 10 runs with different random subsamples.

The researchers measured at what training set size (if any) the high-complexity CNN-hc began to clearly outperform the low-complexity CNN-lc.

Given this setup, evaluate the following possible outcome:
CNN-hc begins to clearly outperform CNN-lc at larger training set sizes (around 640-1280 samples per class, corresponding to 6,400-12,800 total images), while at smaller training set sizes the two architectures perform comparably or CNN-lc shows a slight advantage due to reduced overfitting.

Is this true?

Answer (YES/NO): NO